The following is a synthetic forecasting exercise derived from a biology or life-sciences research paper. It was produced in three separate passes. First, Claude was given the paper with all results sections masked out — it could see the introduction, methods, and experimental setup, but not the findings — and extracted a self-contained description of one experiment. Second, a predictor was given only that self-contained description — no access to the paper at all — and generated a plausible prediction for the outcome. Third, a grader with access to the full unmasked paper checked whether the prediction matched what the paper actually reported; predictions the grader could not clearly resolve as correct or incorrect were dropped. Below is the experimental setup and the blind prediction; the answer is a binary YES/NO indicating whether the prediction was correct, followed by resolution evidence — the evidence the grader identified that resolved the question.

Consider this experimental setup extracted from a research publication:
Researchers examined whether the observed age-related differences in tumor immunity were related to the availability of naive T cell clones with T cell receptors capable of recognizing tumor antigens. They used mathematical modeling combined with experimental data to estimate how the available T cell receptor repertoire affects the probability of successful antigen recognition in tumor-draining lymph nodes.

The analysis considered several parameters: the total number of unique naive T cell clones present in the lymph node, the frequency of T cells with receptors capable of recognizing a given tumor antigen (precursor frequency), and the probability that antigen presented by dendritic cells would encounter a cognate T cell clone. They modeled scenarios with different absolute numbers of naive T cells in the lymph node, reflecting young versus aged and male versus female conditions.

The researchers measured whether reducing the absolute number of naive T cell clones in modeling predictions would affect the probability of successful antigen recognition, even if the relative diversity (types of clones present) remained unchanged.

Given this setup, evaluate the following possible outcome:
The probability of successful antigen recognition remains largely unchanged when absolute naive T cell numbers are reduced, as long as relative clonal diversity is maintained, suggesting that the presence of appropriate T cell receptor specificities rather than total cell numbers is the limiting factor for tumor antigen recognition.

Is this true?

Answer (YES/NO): NO